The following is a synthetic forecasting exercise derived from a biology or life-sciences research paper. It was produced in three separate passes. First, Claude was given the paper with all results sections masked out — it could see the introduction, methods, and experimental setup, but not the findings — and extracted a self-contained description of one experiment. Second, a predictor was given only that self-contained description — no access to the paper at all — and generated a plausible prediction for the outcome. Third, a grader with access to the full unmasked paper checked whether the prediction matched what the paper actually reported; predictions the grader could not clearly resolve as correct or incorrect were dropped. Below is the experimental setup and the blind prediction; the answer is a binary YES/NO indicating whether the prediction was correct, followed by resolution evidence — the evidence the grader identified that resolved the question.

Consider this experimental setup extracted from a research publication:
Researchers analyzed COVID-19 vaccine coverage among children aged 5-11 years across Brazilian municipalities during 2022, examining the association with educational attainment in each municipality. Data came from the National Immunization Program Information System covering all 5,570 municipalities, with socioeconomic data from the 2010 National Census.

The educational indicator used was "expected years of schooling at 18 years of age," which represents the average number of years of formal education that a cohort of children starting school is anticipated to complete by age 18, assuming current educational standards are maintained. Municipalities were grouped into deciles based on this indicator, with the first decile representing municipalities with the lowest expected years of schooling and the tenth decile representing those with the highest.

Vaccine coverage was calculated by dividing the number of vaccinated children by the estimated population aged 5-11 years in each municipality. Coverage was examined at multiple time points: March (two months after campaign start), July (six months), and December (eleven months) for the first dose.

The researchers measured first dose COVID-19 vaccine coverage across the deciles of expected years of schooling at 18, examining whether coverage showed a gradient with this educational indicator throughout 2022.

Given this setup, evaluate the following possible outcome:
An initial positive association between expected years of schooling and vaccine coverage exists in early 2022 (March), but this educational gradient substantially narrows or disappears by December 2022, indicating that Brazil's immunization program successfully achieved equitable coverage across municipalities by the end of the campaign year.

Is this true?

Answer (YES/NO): NO